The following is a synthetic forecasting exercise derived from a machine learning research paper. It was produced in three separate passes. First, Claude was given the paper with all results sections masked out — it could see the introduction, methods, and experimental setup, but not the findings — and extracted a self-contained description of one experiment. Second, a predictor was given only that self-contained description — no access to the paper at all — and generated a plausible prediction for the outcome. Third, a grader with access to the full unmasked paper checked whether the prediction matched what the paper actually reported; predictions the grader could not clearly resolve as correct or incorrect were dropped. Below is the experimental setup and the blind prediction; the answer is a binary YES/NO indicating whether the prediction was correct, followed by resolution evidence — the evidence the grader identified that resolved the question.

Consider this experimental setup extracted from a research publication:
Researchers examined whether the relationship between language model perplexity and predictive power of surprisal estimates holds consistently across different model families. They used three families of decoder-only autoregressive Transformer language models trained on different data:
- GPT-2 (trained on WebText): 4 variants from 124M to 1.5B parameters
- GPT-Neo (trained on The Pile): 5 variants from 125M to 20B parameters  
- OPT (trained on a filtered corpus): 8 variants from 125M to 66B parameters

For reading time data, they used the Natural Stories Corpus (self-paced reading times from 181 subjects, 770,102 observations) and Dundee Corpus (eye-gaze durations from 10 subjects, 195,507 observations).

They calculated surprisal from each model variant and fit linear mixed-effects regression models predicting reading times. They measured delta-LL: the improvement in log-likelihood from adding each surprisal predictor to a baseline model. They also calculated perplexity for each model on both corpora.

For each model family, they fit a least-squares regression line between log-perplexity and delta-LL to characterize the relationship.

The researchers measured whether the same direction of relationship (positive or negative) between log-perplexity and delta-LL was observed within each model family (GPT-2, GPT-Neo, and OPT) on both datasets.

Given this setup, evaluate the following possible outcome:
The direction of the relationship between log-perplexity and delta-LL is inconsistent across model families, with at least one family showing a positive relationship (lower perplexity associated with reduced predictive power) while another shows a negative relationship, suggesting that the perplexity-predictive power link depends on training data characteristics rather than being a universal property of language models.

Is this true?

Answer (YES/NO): NO